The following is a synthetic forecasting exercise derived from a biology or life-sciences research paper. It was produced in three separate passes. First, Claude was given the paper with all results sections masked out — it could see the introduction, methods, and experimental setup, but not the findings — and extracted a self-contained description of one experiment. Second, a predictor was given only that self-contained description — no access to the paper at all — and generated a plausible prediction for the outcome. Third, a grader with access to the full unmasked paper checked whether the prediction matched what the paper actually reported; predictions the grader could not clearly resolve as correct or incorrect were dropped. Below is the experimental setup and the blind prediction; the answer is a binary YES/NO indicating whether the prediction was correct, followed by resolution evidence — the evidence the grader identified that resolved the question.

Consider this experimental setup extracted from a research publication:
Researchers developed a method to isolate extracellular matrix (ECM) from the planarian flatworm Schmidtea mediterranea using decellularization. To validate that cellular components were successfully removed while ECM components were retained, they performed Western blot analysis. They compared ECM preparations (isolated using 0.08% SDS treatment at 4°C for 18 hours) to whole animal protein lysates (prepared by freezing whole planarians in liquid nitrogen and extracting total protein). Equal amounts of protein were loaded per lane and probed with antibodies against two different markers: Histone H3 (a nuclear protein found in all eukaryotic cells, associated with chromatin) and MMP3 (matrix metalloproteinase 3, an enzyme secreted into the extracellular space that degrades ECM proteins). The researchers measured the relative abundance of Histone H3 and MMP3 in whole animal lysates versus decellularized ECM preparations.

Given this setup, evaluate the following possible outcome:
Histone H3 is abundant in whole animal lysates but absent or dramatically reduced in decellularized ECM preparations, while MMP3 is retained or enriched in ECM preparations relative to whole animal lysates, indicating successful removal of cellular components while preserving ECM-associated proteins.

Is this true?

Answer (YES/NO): YES